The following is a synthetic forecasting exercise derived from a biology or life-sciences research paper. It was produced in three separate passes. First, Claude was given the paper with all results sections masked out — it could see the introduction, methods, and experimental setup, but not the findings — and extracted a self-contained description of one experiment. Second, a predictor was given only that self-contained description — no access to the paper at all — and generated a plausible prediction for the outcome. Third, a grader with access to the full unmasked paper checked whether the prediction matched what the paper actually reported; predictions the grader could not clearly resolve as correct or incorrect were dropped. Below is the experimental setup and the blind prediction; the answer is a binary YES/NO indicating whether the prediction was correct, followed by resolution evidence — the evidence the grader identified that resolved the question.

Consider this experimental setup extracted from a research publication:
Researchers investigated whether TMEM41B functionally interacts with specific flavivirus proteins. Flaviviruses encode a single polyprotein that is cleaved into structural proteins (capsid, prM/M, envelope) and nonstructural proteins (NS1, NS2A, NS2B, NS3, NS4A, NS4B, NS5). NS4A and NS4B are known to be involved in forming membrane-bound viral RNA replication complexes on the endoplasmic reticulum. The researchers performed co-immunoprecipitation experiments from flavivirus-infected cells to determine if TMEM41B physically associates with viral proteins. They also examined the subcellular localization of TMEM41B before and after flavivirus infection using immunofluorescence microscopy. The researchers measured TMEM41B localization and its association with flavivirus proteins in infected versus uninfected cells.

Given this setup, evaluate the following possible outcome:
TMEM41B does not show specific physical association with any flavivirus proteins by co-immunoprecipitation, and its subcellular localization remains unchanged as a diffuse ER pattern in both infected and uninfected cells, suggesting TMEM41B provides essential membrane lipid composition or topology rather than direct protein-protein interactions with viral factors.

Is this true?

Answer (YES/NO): NO